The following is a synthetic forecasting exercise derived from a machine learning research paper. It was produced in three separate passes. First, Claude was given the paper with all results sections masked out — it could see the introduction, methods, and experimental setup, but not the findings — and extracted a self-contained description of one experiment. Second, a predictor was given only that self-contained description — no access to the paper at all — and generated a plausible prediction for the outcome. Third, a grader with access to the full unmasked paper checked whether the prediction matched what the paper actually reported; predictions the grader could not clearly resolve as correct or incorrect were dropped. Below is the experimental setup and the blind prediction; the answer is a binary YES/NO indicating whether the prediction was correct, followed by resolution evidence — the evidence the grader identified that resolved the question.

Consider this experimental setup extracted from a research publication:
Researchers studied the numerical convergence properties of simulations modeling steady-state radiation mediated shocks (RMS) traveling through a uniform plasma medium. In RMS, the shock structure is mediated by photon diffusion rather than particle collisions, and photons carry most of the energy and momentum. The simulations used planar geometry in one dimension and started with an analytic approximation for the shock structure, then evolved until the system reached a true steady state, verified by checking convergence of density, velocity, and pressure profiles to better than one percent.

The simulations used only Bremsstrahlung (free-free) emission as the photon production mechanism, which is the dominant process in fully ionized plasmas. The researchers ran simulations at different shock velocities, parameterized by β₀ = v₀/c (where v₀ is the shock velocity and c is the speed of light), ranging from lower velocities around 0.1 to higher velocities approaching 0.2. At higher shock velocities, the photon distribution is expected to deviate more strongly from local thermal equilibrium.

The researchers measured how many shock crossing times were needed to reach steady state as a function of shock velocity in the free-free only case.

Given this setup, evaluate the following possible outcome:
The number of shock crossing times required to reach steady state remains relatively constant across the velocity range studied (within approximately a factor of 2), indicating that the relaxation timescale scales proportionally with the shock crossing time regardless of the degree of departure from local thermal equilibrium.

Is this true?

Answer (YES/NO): NO